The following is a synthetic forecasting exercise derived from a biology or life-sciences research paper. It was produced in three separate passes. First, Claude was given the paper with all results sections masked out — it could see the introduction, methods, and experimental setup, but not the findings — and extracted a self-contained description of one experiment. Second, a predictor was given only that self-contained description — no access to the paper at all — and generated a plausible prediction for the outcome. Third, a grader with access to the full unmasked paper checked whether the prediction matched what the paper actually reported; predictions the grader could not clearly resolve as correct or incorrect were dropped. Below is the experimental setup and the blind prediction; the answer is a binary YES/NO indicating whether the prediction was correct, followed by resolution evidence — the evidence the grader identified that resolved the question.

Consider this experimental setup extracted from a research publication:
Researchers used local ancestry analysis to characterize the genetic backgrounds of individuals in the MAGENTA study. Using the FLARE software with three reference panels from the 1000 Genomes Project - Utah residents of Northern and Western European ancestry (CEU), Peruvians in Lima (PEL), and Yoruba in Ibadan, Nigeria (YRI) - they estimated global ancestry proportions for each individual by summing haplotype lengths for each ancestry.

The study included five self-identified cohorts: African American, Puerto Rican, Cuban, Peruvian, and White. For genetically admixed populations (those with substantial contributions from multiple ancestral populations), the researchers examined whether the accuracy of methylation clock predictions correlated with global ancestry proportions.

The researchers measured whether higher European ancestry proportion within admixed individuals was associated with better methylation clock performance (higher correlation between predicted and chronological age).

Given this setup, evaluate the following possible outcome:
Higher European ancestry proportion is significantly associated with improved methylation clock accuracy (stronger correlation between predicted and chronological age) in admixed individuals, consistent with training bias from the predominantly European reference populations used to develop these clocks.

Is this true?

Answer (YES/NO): NO